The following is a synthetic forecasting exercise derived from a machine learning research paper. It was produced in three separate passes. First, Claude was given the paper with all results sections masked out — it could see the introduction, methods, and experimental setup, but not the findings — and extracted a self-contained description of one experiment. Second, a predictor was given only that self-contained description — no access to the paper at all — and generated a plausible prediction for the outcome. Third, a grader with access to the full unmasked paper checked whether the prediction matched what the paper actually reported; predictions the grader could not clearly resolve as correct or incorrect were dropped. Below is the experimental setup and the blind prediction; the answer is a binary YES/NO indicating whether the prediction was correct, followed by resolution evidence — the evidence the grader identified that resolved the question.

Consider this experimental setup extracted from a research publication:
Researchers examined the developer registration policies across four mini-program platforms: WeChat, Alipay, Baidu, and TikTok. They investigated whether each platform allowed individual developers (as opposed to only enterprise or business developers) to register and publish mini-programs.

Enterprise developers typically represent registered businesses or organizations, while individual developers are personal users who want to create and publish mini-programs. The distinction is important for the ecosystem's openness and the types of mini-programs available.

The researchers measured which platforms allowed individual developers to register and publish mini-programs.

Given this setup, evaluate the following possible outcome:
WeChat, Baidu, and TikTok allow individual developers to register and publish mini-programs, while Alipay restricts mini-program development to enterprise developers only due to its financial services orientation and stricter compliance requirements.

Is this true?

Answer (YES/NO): NO